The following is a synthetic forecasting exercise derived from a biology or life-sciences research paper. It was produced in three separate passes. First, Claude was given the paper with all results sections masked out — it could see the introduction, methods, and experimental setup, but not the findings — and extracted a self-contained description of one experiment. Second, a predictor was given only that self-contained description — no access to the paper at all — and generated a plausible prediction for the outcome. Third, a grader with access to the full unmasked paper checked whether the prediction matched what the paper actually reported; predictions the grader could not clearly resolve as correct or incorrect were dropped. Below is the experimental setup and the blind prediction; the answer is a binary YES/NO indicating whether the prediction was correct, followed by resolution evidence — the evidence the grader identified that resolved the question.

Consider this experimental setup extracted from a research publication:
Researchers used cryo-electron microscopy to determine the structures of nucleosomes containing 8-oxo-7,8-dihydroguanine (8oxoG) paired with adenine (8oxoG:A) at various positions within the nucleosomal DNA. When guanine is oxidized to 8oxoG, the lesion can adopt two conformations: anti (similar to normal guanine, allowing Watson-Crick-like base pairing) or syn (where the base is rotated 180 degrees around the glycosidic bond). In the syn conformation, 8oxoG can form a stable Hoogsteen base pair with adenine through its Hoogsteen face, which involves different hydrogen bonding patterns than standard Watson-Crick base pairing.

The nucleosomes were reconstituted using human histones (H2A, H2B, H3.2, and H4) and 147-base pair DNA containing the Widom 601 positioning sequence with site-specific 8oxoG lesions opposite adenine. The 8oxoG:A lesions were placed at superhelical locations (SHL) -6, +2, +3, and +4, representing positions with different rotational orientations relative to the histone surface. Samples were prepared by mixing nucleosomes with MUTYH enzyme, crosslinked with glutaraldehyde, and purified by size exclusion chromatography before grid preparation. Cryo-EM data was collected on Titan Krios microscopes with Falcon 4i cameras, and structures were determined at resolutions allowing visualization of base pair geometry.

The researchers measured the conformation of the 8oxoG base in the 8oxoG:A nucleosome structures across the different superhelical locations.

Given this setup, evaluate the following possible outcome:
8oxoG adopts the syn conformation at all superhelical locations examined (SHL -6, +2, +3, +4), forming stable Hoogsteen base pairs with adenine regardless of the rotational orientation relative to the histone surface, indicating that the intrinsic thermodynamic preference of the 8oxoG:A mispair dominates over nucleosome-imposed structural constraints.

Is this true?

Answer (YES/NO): YES